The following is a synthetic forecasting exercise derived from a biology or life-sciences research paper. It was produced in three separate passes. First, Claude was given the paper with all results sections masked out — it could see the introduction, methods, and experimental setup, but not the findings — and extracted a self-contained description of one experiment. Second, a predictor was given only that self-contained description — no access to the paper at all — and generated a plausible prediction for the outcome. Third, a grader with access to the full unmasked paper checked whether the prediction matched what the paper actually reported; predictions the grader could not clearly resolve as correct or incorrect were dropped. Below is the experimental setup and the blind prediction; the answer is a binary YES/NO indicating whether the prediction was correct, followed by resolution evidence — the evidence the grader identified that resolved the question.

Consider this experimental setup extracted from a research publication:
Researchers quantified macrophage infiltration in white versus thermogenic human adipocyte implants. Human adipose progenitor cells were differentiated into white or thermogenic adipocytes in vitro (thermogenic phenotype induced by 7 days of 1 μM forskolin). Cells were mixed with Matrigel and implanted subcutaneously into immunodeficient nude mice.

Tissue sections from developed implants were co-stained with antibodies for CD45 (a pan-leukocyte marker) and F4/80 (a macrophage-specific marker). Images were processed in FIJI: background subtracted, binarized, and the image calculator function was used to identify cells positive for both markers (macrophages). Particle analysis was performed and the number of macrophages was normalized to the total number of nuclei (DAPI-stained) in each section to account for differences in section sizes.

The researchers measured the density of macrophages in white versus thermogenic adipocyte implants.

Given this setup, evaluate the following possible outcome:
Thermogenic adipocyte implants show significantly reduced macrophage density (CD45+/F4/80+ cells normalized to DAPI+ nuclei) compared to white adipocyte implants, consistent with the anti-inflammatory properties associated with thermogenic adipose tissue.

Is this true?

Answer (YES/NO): NO